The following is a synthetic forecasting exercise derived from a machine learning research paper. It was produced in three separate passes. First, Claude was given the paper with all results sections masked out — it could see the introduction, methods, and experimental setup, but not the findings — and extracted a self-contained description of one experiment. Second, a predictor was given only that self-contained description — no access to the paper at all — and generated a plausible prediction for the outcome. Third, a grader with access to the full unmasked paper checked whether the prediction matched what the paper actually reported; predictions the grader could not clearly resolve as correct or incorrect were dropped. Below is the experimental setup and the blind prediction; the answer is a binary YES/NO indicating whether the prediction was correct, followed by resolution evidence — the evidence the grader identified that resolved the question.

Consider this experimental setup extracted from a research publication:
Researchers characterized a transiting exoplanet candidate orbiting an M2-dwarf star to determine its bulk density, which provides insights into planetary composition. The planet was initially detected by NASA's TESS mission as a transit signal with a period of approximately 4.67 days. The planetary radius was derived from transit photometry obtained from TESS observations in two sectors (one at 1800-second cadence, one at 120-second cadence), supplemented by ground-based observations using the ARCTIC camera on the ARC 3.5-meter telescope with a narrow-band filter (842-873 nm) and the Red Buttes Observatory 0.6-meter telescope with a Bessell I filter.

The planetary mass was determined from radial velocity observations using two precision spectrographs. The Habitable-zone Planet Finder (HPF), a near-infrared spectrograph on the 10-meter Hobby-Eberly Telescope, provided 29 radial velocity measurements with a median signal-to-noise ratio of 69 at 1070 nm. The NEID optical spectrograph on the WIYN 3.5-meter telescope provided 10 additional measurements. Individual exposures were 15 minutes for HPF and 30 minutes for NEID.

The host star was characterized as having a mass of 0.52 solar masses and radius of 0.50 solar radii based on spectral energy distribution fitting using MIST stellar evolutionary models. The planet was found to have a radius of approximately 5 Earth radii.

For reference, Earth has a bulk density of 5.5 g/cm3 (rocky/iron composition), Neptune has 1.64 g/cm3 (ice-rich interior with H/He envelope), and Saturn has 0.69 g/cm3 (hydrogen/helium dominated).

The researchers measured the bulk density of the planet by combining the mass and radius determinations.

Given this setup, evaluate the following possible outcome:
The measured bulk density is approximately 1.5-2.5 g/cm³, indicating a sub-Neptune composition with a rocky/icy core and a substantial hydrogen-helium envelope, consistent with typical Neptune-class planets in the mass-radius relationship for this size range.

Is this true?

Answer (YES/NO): NO